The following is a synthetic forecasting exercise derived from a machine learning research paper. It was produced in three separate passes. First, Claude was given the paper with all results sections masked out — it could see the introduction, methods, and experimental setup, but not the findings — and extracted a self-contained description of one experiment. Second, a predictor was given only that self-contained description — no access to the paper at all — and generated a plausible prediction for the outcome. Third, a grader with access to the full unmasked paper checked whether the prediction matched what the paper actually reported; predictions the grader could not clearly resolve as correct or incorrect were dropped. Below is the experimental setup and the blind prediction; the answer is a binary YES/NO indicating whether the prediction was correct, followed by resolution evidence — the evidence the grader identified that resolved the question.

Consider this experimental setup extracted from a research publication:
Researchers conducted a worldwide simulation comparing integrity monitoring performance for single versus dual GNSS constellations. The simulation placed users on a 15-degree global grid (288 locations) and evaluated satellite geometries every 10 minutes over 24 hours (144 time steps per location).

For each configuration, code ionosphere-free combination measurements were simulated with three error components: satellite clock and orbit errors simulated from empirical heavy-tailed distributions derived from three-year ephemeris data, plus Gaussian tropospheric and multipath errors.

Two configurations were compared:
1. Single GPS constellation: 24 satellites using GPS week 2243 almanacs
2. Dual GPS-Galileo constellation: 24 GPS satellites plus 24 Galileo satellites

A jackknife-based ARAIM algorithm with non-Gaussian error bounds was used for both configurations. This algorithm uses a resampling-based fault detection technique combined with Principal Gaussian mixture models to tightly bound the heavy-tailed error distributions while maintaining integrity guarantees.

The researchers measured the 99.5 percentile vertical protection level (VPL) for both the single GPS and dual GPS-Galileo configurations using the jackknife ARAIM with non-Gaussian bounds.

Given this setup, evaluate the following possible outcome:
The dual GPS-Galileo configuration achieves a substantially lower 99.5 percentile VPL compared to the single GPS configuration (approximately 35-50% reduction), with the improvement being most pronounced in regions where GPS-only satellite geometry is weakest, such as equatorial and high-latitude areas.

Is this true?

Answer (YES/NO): NO